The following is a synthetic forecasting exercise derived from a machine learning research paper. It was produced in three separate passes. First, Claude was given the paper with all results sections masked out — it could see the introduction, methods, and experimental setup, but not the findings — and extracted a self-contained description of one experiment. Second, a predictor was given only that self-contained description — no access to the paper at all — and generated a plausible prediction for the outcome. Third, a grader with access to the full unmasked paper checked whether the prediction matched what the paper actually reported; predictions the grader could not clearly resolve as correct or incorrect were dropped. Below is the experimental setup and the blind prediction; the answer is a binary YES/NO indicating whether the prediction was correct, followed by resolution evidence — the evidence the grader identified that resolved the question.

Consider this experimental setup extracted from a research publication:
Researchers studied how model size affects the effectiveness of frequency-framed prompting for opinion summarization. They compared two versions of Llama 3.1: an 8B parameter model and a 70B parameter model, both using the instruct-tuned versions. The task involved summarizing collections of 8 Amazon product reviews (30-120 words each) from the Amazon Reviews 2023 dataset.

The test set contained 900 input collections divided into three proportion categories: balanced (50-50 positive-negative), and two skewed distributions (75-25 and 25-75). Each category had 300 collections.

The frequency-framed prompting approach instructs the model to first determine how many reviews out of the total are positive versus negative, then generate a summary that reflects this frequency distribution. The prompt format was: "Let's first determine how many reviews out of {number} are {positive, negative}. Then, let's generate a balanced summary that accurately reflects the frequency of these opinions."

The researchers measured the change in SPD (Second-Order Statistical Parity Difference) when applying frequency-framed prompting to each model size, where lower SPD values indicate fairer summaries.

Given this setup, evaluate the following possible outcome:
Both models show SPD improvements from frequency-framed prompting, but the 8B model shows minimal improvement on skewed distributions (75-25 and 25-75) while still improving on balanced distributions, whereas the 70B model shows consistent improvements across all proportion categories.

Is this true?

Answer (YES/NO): NO